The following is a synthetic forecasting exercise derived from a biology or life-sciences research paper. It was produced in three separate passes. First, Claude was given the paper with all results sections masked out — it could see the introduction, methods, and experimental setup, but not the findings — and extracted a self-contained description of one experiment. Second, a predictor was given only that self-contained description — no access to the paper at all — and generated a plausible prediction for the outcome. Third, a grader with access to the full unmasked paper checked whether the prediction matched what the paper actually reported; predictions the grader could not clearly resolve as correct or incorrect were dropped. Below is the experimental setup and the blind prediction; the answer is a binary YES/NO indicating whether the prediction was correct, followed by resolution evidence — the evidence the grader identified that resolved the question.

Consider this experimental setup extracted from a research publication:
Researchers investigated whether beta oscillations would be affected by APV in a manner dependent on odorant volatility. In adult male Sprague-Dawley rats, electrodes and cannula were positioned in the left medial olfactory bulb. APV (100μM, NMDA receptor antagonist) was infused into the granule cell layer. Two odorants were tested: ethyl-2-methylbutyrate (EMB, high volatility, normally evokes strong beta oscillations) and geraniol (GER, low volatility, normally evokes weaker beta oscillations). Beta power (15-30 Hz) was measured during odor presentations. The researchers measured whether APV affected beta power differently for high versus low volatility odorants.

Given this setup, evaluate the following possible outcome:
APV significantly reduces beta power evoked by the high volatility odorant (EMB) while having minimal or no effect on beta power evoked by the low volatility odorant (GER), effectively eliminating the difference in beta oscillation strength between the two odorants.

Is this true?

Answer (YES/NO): NO